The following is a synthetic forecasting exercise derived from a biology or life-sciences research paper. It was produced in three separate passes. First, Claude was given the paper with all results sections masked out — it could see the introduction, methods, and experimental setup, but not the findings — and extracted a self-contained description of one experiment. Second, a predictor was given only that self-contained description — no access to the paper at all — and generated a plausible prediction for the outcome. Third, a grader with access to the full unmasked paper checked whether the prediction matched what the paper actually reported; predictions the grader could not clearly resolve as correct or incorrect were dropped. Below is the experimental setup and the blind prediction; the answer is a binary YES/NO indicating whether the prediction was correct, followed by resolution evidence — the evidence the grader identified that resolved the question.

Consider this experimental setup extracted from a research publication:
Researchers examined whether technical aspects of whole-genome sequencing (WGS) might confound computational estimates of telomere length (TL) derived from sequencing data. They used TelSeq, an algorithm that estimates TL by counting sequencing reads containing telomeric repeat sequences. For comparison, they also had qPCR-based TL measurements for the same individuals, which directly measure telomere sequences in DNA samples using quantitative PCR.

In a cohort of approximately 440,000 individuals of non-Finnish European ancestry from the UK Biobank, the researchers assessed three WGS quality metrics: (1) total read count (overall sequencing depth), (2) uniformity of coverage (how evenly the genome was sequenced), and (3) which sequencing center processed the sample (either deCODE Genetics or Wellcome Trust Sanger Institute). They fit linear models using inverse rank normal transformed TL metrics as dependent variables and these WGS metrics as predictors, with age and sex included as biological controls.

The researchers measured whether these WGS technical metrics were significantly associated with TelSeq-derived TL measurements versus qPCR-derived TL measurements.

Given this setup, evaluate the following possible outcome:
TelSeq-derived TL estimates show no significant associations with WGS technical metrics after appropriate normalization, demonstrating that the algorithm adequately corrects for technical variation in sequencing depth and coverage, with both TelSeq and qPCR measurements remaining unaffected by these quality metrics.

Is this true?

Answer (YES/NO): NO